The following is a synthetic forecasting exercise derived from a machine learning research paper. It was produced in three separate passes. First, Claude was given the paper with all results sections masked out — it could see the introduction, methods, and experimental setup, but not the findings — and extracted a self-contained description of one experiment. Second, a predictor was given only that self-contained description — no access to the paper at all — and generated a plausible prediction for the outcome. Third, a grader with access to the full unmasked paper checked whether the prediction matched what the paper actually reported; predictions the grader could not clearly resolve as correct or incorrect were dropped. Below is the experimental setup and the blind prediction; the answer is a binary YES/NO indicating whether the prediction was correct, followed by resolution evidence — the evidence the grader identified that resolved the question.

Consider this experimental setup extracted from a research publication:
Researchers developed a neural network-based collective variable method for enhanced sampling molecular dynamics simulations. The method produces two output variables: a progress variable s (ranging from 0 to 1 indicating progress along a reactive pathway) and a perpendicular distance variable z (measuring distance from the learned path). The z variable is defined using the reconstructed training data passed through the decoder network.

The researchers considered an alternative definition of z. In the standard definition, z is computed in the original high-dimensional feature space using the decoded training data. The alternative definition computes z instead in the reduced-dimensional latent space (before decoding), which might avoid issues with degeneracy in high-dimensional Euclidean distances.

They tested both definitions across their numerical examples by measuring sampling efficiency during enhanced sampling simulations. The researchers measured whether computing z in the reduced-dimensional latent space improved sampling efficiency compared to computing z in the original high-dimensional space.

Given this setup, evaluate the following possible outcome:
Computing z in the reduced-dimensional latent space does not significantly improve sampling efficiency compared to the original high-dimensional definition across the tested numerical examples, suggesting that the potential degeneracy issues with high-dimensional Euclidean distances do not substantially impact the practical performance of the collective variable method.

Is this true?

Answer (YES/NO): YES